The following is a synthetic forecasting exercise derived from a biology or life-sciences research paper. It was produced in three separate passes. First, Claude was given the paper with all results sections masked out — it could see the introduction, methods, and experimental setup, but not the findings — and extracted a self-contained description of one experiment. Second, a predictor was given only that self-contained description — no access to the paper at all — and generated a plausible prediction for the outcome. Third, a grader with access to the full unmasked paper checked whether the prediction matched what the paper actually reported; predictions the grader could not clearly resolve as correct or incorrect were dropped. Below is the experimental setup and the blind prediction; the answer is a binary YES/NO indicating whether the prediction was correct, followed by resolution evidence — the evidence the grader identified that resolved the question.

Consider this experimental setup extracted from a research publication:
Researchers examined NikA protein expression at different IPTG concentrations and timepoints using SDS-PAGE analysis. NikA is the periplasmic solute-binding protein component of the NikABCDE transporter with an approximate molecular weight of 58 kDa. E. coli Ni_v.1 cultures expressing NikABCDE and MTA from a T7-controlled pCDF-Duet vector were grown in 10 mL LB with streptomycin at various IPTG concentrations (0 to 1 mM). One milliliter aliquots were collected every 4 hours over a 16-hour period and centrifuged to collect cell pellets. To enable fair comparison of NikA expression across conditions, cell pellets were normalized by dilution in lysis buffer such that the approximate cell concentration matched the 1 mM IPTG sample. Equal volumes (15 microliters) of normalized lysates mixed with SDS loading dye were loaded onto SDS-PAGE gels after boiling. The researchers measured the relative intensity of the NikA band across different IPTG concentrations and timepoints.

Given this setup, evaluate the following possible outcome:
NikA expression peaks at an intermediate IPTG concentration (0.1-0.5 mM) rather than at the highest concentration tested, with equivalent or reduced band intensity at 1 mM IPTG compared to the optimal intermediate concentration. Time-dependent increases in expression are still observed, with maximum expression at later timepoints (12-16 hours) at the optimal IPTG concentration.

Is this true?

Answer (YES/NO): NO